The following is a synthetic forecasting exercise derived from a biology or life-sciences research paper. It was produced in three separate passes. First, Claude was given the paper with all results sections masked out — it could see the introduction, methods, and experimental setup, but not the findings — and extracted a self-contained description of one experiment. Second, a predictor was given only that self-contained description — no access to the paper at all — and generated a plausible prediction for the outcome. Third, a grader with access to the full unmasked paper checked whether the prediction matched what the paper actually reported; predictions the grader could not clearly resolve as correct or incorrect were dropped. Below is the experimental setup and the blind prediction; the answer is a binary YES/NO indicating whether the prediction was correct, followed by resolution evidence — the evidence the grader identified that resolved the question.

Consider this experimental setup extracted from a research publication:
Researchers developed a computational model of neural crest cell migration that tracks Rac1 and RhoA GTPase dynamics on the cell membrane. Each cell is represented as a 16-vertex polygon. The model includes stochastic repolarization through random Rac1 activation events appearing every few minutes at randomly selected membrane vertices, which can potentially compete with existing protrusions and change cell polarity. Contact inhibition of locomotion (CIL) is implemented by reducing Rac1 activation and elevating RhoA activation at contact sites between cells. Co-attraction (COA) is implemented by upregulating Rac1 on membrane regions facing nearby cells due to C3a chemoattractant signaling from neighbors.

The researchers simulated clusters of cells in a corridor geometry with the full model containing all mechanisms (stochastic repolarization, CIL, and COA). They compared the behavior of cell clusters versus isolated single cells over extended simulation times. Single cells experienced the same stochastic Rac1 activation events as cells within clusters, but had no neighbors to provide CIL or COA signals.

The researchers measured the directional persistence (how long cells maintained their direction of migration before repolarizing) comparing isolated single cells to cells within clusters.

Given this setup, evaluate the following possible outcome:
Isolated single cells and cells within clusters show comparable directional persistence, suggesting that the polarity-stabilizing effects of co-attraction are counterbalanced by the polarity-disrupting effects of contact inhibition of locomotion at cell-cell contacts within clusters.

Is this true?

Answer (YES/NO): NO